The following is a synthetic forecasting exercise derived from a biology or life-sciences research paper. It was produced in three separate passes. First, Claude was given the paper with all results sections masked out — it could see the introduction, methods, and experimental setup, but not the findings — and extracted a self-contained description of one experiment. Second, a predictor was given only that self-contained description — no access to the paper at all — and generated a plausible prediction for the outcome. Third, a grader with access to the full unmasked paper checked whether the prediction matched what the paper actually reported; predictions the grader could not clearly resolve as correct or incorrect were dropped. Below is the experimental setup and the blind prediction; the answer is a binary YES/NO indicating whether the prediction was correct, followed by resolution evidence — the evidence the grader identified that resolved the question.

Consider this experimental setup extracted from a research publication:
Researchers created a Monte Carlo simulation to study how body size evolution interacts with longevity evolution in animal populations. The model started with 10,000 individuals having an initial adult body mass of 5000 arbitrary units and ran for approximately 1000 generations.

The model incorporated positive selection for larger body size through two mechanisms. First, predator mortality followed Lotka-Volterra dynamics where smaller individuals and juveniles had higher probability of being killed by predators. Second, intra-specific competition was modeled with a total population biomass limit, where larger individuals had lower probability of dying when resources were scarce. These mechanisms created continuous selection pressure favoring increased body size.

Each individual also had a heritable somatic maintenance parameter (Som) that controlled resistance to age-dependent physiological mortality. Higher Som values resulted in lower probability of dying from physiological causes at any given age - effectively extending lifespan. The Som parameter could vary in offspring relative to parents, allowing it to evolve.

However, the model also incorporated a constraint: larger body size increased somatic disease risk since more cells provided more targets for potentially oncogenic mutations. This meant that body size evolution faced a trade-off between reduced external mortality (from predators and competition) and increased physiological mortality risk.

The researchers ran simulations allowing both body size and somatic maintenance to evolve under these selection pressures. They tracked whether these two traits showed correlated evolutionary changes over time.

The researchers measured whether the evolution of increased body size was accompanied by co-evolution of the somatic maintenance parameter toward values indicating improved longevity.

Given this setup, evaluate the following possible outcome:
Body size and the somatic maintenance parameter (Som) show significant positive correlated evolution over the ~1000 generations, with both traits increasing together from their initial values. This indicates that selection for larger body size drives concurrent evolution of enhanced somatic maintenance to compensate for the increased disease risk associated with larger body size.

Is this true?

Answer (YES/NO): NO